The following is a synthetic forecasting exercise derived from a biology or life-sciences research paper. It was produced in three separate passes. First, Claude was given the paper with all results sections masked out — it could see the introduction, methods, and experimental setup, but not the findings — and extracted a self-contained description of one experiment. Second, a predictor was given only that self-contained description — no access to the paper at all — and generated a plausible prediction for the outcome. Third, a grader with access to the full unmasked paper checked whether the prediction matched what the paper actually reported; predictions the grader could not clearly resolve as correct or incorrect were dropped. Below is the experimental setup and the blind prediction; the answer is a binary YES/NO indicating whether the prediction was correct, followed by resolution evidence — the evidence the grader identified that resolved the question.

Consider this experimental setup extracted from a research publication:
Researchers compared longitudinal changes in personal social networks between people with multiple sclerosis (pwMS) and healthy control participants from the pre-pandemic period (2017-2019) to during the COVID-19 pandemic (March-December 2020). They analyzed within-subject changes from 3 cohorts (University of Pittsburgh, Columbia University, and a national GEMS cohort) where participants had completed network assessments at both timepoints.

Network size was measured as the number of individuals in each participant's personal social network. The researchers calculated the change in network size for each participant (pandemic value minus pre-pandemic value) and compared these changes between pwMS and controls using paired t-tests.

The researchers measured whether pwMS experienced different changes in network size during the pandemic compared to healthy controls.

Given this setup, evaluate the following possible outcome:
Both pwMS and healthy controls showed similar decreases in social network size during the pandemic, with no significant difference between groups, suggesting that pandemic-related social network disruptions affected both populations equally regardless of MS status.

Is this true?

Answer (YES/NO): YES